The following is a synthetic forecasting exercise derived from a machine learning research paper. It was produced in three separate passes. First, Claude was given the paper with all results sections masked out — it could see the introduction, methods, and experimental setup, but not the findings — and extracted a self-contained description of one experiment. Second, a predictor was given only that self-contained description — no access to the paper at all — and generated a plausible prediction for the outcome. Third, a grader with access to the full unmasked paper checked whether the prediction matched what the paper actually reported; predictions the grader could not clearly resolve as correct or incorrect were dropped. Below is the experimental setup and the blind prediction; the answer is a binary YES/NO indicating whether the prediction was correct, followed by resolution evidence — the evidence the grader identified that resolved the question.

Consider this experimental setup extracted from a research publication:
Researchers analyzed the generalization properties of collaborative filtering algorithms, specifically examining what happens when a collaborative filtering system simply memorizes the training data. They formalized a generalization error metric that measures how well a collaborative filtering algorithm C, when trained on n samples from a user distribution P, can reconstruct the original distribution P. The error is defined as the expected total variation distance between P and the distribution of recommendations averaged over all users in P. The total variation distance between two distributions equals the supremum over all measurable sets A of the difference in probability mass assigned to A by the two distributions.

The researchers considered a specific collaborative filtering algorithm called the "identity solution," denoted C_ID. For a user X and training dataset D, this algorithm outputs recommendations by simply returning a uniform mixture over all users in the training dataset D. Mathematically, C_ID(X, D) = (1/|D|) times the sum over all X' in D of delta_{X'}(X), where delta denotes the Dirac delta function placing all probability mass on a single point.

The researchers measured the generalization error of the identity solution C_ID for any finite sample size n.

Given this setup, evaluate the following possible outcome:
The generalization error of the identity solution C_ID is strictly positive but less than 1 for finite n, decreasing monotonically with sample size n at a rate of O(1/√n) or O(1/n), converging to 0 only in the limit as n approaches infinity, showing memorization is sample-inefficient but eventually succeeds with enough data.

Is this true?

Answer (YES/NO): NO